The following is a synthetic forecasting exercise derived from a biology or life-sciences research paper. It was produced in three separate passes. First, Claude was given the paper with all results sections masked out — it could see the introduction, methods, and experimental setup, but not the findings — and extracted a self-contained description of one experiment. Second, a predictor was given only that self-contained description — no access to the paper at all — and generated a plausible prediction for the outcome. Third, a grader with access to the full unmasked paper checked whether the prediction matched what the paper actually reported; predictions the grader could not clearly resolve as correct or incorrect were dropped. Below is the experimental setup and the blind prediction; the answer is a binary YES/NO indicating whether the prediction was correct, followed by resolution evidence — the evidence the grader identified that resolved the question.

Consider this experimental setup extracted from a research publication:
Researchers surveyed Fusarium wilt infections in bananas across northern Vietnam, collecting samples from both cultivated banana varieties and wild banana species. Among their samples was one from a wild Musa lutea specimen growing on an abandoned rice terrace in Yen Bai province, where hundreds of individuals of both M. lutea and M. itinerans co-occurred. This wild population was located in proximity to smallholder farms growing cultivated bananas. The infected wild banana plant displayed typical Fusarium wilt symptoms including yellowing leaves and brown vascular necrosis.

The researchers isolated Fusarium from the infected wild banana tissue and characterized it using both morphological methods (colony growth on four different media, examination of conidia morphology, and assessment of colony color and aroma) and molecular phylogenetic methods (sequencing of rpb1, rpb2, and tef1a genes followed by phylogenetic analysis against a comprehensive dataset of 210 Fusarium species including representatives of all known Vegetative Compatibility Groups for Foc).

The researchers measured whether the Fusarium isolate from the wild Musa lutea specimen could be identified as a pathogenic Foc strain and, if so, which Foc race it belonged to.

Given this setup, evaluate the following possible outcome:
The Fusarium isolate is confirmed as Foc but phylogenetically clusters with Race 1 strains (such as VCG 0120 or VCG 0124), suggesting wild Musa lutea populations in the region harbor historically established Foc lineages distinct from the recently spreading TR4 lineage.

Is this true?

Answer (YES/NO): NO